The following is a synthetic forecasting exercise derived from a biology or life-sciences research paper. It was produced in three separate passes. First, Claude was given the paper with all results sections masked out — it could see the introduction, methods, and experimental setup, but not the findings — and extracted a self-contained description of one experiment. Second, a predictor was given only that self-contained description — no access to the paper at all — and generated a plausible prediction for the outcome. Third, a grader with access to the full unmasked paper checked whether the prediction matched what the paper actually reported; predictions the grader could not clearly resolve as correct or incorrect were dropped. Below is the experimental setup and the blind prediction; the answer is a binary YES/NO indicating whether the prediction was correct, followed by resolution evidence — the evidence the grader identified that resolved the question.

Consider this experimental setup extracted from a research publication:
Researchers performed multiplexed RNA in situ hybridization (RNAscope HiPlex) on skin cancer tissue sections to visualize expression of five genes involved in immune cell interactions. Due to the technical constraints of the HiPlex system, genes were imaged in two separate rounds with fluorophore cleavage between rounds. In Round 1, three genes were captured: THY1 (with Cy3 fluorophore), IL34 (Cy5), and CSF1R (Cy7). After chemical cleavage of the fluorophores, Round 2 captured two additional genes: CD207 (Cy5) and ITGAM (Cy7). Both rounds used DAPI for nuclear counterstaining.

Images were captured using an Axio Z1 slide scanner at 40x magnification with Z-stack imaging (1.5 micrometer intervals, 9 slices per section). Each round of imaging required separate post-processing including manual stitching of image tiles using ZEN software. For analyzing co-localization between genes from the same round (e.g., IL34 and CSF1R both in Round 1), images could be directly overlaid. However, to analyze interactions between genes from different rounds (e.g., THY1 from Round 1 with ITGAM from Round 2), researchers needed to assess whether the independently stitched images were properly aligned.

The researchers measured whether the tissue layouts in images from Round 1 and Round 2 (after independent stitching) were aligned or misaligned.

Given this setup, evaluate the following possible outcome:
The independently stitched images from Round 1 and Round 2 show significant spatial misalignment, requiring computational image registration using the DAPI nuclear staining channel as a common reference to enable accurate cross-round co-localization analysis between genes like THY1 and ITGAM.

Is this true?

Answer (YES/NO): NO